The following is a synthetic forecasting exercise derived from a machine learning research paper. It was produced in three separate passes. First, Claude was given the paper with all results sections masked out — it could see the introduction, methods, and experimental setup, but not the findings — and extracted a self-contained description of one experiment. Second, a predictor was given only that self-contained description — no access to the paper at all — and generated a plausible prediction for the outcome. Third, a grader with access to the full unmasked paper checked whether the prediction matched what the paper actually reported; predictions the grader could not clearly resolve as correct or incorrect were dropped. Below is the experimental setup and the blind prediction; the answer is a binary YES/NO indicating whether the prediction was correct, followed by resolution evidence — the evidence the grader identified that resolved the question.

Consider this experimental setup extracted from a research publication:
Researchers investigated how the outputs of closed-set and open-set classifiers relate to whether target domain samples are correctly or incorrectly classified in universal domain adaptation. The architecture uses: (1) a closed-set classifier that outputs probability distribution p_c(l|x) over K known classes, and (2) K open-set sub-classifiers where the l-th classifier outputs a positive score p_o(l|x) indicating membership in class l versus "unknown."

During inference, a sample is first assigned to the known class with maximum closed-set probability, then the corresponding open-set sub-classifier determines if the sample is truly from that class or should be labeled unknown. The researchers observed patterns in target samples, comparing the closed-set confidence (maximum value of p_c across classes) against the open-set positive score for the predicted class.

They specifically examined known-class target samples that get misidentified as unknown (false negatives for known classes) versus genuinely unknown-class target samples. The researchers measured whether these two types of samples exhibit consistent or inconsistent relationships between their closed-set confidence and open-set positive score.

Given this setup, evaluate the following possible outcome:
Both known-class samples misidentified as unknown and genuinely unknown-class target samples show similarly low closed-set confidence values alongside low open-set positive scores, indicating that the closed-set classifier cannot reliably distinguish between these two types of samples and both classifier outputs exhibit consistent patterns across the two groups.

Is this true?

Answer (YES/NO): NO